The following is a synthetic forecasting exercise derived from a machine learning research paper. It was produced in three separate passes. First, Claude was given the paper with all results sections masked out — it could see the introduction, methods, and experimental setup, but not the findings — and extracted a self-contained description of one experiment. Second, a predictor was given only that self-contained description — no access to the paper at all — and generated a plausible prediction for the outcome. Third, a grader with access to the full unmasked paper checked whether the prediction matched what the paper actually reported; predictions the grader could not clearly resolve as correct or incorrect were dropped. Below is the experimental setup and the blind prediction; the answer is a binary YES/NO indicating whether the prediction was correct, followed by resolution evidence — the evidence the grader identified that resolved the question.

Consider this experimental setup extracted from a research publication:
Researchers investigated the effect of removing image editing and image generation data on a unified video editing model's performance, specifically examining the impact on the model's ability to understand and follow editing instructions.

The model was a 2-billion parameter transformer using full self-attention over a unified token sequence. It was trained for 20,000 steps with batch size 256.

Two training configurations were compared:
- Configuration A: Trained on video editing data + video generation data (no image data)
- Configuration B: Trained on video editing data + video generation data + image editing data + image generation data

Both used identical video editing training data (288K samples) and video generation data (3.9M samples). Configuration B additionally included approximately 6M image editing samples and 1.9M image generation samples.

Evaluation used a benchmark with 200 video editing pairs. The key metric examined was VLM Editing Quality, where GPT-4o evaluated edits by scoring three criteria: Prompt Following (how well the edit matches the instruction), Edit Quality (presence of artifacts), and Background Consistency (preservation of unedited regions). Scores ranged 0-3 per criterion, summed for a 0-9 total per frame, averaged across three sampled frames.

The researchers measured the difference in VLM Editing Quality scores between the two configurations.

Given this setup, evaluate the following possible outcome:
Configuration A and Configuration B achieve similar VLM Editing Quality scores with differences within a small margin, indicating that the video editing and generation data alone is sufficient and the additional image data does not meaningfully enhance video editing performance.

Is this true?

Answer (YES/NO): NO